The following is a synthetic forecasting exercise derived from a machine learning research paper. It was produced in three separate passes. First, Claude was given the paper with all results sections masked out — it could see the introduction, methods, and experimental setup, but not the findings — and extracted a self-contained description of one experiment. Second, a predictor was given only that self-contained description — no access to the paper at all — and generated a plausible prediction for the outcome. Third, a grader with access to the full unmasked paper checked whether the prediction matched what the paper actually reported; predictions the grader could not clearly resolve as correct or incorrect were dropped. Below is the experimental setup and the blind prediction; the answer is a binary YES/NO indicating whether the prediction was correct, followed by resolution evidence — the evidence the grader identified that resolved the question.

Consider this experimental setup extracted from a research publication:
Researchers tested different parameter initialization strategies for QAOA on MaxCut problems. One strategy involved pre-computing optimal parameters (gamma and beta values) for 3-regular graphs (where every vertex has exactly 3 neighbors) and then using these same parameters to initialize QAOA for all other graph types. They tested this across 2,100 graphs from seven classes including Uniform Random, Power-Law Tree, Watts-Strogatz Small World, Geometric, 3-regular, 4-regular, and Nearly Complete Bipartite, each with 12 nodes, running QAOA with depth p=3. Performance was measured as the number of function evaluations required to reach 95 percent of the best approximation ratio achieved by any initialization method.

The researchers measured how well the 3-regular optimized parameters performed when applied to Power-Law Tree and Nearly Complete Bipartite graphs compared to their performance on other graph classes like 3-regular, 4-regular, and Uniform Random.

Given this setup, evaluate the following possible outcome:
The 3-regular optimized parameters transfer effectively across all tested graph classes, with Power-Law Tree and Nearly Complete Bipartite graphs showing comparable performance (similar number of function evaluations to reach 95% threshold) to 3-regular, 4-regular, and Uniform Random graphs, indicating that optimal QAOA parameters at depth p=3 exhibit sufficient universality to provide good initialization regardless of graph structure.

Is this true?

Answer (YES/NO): NO